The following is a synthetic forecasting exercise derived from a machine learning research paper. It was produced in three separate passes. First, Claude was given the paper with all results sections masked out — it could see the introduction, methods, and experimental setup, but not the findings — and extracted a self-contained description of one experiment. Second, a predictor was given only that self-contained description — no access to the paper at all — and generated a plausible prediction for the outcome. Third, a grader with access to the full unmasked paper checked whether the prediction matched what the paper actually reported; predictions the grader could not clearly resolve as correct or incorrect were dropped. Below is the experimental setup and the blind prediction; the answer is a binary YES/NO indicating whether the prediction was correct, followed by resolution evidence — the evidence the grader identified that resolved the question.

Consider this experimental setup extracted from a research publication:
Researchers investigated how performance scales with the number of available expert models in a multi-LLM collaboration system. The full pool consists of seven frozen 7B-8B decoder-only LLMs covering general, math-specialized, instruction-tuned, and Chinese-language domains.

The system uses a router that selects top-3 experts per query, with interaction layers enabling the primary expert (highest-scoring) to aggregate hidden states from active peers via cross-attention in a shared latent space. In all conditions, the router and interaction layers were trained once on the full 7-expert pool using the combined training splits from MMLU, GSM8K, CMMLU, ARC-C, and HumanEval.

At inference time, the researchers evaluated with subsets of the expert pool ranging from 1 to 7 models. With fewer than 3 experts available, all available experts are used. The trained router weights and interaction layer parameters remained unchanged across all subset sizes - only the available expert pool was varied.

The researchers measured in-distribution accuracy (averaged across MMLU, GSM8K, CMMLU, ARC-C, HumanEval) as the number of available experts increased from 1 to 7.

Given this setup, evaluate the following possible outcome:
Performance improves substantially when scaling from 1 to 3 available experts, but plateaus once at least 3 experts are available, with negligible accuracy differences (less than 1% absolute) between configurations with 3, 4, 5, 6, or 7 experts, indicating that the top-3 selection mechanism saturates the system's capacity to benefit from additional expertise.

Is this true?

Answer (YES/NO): NO